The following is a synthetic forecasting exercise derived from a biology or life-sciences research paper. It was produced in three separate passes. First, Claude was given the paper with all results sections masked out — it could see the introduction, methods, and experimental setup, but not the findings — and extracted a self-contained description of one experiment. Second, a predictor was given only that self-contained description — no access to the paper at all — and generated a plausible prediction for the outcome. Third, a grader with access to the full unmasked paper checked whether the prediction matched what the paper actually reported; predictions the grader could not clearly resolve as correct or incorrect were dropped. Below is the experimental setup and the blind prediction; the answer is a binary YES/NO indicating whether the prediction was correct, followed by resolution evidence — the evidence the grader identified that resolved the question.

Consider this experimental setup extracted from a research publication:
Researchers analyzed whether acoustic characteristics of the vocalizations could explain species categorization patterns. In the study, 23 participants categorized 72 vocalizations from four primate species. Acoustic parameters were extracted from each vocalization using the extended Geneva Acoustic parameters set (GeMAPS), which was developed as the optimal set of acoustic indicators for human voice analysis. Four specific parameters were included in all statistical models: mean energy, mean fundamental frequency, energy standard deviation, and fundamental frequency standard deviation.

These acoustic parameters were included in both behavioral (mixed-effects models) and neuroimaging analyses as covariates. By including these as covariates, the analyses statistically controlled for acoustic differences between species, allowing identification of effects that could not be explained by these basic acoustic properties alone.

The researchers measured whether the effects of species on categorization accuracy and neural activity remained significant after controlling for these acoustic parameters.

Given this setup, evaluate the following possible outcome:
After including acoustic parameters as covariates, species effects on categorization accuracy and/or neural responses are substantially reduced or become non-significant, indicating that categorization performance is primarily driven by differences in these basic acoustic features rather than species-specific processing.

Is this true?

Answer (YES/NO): NO